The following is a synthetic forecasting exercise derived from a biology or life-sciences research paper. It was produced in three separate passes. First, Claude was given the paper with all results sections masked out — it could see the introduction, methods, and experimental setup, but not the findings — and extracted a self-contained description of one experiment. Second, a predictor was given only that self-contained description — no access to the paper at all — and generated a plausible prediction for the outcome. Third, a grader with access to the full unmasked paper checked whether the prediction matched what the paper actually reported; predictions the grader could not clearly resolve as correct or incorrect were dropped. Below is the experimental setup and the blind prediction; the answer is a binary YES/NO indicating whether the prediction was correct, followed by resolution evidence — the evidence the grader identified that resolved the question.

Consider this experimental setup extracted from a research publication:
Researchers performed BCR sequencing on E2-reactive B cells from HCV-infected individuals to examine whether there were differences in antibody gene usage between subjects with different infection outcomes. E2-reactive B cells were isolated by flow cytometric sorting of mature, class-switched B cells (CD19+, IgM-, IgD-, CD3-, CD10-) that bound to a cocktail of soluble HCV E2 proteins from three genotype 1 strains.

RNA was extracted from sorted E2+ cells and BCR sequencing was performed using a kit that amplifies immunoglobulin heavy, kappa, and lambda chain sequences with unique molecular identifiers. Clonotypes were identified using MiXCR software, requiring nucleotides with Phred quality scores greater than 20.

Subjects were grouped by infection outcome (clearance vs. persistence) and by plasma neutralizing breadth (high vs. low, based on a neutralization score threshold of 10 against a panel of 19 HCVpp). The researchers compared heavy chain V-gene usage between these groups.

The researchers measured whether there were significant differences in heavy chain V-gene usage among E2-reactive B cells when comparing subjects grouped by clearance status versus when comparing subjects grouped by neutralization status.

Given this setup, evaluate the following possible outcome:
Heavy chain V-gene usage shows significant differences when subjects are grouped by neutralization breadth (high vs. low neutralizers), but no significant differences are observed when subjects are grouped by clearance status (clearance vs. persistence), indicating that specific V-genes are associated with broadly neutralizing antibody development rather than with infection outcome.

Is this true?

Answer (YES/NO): NO